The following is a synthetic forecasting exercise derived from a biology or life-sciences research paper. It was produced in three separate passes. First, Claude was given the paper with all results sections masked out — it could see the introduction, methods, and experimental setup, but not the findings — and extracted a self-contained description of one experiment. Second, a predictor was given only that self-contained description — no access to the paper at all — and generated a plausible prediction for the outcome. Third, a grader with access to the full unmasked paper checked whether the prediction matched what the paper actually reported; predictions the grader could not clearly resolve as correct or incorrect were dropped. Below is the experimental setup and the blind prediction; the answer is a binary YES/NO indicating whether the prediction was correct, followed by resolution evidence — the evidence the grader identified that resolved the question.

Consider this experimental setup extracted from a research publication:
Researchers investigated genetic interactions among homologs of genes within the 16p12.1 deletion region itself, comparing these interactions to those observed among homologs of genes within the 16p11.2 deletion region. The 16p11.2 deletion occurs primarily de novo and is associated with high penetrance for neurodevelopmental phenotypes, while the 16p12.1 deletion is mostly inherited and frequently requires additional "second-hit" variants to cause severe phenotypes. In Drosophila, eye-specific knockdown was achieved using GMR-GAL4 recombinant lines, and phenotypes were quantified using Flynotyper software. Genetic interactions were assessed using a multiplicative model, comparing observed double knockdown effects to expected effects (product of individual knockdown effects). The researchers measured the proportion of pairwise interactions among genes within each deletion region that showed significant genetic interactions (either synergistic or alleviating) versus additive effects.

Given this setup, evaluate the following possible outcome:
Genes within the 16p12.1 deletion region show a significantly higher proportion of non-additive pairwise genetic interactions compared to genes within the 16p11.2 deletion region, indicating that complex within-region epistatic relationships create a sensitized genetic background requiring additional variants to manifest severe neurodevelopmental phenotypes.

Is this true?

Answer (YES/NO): NO